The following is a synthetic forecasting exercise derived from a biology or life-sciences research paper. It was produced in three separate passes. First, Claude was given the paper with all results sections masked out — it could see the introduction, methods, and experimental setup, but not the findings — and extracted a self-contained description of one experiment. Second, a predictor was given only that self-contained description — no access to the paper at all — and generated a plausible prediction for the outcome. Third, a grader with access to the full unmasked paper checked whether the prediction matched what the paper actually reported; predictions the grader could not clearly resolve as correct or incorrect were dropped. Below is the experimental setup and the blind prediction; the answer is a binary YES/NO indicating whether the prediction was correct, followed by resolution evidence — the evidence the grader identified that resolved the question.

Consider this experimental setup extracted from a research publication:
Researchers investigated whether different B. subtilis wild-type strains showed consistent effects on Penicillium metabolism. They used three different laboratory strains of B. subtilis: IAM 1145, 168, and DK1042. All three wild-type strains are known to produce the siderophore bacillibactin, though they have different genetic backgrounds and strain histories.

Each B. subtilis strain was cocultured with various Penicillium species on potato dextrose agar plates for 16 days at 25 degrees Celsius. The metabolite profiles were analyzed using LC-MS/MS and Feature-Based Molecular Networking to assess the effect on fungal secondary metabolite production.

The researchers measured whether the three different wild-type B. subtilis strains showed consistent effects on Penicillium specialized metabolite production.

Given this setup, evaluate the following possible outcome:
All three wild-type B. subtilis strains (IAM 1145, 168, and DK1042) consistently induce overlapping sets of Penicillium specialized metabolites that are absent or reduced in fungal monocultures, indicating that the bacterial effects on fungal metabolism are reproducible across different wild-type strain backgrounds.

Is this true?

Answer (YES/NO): NO